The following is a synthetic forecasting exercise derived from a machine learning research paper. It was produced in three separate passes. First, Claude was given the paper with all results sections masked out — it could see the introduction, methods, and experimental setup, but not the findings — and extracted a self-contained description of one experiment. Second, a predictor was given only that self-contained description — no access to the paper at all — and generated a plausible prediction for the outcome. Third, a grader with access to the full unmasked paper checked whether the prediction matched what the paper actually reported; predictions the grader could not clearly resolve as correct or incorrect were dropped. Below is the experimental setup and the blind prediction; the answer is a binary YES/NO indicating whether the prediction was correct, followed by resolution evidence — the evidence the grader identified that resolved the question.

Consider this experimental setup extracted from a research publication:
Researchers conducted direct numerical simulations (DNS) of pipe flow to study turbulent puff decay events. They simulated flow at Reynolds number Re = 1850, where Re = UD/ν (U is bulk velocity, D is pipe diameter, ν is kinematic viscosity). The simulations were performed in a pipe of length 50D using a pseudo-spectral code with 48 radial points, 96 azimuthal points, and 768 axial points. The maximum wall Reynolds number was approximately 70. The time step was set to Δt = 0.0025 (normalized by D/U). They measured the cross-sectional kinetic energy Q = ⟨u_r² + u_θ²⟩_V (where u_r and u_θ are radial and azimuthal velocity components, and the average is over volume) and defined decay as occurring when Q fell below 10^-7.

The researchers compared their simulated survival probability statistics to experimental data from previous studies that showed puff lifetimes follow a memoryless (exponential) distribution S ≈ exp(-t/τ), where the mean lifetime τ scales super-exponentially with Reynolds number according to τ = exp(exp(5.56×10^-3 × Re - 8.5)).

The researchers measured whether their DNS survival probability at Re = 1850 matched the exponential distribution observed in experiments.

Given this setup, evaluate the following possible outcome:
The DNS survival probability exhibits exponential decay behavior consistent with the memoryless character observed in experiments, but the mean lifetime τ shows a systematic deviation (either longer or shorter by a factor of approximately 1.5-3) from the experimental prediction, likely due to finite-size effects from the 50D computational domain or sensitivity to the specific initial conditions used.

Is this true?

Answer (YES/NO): NO